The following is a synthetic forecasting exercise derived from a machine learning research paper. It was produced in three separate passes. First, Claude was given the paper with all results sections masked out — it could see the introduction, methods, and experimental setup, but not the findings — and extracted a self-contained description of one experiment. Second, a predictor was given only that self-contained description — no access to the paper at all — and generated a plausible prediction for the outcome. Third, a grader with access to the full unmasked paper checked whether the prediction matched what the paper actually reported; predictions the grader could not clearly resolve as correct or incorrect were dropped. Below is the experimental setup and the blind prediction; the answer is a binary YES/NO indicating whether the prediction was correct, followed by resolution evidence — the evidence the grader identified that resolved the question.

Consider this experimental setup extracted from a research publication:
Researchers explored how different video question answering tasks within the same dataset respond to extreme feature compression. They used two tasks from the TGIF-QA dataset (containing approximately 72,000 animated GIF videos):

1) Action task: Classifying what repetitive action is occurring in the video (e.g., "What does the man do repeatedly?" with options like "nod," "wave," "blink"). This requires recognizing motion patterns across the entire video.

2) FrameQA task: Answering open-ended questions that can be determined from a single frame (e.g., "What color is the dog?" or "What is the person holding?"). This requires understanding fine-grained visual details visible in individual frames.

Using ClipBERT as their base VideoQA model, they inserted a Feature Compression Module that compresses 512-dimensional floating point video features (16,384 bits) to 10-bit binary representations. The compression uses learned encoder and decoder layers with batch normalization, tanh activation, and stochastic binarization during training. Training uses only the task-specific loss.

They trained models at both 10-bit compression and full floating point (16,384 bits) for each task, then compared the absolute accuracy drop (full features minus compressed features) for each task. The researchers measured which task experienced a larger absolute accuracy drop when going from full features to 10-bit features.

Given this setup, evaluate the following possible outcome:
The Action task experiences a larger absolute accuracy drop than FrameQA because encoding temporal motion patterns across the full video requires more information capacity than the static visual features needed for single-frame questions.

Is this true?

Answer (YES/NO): NO